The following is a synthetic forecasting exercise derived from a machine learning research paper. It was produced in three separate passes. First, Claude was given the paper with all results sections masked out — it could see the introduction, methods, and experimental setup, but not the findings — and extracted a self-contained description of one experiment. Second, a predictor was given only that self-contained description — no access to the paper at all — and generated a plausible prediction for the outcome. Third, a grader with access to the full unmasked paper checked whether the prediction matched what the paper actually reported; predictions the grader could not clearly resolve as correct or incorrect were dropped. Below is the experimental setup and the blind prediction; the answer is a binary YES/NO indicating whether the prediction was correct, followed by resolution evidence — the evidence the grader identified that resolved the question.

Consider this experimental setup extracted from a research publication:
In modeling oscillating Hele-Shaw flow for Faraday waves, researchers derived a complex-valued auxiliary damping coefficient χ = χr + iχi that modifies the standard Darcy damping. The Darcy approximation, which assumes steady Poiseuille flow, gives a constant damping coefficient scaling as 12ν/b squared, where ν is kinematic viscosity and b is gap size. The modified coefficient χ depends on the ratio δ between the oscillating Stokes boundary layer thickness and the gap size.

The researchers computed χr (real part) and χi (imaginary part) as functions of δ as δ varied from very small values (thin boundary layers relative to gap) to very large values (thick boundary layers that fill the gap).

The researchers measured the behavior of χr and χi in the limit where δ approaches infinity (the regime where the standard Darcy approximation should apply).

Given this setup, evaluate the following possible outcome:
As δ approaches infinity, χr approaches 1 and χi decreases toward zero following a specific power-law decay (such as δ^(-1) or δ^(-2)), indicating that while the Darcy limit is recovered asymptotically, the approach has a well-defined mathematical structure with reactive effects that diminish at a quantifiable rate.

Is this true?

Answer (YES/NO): NO